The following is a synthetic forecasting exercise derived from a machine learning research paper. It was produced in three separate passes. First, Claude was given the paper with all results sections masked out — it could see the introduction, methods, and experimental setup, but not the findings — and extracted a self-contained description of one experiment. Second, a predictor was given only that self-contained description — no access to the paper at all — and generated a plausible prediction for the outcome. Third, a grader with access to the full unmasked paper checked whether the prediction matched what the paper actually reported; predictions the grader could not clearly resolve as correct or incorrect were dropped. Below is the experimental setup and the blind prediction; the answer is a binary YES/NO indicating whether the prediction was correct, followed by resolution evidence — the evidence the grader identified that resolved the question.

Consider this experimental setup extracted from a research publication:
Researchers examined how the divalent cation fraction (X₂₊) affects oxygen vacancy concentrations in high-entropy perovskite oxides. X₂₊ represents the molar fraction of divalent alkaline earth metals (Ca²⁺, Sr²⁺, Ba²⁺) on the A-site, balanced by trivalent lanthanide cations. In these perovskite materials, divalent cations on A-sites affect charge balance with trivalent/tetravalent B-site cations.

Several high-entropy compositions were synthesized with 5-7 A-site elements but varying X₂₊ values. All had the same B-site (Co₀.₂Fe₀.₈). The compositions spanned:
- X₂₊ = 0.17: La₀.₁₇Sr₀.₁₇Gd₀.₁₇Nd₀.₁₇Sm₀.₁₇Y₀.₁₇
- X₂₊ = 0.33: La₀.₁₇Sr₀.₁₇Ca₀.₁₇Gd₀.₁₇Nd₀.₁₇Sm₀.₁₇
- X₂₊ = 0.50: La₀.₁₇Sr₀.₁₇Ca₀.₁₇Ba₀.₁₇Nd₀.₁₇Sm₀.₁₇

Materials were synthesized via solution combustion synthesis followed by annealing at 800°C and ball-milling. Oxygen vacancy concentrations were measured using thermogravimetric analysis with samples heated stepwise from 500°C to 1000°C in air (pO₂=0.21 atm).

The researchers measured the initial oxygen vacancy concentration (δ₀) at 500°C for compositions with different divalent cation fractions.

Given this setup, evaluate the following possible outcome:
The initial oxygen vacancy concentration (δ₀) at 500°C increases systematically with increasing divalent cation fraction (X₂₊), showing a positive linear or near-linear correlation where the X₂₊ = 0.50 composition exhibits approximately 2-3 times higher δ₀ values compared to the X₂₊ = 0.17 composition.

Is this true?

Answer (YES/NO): NO